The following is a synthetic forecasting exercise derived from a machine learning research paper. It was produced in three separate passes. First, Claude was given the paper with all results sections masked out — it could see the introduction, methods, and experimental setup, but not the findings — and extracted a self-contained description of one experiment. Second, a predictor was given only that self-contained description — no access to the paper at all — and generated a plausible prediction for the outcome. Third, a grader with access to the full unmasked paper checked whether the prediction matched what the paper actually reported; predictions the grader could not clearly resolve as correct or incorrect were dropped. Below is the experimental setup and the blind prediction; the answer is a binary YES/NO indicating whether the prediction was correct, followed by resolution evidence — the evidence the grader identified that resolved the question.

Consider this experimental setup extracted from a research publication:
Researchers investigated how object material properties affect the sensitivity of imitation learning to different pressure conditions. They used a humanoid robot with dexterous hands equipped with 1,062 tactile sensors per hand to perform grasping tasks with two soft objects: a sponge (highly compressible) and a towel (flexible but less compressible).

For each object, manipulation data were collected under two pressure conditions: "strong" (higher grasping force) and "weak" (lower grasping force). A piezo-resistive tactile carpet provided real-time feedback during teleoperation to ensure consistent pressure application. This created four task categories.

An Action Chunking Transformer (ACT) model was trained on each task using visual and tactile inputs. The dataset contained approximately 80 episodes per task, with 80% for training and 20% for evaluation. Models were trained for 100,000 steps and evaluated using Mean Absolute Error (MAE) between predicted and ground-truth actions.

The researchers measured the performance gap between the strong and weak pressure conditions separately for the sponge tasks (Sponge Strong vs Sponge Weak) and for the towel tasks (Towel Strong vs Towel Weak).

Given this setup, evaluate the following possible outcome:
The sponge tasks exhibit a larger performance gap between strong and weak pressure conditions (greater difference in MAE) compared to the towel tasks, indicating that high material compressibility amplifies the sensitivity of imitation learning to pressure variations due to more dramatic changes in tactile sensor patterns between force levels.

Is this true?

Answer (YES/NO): YES